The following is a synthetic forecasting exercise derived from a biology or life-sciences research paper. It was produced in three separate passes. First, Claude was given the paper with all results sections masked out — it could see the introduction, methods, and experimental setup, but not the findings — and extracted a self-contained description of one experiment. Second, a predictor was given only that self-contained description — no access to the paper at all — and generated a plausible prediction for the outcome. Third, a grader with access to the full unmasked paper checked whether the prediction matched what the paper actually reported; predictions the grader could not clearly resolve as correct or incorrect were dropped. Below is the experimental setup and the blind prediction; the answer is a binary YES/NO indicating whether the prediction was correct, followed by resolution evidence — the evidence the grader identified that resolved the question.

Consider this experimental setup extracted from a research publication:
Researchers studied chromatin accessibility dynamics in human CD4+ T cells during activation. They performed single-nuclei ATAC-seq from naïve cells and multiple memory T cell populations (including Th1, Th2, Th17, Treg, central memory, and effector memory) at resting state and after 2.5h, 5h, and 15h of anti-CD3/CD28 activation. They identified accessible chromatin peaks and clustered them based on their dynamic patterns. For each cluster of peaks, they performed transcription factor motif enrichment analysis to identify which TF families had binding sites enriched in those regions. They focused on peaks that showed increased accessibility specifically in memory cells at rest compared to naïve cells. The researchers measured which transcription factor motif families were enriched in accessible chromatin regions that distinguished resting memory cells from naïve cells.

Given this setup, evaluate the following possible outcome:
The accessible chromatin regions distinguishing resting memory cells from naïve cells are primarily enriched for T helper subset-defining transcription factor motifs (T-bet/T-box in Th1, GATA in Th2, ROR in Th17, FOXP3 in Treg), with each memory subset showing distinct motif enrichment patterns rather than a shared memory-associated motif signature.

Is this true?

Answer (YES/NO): NO